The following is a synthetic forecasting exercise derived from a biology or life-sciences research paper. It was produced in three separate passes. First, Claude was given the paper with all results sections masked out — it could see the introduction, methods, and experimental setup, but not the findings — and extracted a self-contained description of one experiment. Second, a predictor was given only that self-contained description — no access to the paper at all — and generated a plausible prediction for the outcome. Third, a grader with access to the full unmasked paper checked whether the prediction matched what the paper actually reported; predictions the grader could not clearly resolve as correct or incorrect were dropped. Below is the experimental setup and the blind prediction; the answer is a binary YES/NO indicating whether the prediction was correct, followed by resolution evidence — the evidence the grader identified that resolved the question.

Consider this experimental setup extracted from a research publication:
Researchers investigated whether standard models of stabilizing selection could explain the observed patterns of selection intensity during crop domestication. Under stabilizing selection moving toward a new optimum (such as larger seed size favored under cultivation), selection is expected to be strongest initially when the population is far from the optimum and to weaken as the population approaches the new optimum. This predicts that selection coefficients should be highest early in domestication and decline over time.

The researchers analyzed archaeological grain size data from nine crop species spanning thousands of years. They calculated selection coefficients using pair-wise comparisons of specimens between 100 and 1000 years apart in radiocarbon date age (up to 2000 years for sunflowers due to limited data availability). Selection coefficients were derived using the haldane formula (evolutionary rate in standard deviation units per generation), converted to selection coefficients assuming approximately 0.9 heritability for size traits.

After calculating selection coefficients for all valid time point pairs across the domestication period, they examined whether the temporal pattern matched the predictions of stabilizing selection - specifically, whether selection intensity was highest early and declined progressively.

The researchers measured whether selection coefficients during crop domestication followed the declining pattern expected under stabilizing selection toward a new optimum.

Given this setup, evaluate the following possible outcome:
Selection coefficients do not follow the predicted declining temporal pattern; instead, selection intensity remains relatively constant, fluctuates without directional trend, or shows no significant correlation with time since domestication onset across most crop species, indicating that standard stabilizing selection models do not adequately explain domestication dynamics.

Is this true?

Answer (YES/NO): NO